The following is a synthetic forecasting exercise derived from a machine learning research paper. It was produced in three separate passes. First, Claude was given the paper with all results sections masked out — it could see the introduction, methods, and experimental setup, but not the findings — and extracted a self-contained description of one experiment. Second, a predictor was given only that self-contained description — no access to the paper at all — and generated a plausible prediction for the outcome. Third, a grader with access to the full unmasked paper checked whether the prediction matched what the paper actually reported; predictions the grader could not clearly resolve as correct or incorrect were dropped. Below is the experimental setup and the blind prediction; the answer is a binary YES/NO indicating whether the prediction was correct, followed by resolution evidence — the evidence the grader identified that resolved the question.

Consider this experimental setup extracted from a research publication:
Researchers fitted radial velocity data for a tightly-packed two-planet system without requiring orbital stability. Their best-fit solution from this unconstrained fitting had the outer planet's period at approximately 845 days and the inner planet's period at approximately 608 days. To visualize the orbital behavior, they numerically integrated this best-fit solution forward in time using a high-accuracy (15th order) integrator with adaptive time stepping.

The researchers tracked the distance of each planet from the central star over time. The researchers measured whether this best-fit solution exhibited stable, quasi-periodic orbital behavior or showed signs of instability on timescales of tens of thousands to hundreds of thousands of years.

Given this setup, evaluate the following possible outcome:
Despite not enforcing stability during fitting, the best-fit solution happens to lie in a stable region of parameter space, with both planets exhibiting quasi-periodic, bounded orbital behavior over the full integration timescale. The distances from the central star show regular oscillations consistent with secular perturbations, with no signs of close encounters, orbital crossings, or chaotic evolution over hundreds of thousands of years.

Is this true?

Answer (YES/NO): NO